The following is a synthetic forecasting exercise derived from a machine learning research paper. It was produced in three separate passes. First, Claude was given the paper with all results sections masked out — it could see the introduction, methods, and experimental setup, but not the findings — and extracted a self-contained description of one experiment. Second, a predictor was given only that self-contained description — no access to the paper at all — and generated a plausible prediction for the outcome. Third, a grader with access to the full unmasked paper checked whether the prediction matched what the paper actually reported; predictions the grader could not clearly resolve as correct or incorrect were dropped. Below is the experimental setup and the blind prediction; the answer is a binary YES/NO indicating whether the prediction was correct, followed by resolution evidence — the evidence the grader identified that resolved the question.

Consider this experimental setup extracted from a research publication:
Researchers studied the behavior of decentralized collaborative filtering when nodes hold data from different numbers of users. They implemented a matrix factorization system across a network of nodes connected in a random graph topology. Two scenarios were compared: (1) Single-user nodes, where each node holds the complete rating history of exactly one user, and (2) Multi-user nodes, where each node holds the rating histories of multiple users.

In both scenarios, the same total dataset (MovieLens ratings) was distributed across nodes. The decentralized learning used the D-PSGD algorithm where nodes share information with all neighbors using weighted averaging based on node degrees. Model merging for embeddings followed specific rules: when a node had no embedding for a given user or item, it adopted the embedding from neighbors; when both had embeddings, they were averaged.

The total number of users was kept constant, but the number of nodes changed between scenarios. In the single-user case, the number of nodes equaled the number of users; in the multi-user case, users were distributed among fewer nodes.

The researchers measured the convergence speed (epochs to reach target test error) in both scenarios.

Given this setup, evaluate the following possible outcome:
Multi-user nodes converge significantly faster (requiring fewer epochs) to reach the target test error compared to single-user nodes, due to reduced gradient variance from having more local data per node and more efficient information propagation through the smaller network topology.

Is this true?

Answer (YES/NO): YES